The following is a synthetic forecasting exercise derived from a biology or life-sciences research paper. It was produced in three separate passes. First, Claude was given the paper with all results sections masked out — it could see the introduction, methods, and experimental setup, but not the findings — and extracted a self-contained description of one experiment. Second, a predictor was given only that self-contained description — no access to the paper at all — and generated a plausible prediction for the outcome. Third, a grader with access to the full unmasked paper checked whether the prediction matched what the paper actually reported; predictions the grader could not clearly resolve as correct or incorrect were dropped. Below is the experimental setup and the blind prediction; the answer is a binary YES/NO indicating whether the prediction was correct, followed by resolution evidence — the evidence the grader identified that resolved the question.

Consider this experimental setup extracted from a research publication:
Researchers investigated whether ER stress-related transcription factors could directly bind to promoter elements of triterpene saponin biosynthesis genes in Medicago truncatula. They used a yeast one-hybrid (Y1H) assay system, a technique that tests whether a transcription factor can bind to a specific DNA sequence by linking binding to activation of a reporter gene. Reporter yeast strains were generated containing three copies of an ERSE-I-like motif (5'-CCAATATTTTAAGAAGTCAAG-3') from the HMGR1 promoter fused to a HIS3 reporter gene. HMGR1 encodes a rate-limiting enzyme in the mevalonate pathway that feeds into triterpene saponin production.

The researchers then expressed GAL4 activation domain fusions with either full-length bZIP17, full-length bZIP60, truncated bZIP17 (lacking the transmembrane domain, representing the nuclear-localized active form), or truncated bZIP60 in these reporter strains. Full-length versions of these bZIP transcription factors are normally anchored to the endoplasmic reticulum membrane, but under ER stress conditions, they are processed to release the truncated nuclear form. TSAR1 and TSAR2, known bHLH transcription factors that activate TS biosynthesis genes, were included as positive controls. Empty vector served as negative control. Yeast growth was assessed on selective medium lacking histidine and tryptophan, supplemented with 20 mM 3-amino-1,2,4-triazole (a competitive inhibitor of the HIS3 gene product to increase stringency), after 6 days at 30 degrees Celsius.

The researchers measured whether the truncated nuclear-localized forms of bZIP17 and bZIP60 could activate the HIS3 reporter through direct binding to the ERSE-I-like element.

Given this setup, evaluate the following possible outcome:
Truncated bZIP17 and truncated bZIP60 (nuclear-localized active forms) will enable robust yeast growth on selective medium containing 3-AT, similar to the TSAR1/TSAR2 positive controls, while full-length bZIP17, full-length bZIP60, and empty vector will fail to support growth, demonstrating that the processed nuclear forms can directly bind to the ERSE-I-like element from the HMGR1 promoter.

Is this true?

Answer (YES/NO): NO